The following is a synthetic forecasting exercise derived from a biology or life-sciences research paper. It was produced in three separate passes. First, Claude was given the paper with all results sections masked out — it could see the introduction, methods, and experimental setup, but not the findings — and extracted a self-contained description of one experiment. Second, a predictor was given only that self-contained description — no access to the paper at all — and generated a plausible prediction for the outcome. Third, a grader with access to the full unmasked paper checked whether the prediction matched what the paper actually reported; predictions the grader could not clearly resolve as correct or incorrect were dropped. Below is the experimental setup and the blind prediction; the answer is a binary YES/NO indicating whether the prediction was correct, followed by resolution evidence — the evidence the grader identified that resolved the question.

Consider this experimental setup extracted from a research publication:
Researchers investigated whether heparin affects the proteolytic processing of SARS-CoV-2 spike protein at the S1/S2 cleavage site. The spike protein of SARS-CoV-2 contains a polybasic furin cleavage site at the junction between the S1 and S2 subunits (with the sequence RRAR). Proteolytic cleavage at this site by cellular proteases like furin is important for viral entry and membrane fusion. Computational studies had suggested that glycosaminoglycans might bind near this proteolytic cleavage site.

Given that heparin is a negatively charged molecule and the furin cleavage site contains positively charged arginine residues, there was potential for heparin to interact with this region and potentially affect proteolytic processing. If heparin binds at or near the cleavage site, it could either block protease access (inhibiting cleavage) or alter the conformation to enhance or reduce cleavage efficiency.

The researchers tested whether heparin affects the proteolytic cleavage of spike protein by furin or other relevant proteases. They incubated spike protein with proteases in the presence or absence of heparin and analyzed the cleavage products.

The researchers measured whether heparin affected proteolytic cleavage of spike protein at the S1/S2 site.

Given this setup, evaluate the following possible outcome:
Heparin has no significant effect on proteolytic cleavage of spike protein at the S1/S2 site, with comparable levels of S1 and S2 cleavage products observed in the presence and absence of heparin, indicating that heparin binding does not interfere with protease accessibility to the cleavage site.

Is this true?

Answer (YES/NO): YES